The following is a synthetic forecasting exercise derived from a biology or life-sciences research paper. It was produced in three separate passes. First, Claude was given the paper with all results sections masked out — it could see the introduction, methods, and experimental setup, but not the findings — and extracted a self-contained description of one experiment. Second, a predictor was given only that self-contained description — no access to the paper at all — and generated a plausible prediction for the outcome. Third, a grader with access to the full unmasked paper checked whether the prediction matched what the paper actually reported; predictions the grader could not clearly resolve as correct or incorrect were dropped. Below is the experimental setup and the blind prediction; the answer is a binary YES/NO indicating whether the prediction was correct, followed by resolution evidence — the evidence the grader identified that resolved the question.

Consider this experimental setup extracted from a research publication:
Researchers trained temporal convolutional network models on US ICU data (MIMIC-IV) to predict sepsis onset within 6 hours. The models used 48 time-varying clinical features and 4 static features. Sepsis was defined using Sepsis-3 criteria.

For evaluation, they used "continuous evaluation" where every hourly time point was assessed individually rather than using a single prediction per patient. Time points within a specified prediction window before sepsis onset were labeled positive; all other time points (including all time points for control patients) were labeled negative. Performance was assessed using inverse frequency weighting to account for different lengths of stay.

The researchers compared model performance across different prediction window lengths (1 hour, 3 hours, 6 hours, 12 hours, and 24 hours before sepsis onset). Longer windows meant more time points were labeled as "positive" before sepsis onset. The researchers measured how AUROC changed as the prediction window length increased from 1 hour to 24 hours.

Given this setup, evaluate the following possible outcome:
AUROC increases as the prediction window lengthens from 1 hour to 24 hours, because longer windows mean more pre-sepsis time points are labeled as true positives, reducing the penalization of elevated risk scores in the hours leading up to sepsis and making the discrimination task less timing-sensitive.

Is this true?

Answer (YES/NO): NO